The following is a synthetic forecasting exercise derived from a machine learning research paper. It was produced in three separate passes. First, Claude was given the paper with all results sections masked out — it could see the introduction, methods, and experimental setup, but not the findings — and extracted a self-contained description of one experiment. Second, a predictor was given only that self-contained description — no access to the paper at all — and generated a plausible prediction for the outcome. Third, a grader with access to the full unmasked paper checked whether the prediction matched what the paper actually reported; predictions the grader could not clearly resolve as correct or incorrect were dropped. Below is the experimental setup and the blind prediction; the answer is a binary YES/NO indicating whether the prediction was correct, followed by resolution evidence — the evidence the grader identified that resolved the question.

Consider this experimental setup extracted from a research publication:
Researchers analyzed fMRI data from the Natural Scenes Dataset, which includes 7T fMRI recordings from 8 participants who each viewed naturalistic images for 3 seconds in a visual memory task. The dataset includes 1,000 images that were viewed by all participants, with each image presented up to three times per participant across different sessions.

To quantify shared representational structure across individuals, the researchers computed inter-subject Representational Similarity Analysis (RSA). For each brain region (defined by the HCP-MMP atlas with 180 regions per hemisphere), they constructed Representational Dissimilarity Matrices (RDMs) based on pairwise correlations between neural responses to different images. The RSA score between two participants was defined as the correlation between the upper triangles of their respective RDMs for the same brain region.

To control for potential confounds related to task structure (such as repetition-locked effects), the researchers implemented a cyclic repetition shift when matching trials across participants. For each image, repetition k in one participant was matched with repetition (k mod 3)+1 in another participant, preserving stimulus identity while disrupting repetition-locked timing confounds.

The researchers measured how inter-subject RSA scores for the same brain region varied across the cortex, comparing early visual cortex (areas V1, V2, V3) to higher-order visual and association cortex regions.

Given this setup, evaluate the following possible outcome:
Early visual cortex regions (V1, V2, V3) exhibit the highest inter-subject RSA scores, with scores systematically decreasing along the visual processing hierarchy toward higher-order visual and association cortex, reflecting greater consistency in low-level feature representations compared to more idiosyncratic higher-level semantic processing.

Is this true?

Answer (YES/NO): NO